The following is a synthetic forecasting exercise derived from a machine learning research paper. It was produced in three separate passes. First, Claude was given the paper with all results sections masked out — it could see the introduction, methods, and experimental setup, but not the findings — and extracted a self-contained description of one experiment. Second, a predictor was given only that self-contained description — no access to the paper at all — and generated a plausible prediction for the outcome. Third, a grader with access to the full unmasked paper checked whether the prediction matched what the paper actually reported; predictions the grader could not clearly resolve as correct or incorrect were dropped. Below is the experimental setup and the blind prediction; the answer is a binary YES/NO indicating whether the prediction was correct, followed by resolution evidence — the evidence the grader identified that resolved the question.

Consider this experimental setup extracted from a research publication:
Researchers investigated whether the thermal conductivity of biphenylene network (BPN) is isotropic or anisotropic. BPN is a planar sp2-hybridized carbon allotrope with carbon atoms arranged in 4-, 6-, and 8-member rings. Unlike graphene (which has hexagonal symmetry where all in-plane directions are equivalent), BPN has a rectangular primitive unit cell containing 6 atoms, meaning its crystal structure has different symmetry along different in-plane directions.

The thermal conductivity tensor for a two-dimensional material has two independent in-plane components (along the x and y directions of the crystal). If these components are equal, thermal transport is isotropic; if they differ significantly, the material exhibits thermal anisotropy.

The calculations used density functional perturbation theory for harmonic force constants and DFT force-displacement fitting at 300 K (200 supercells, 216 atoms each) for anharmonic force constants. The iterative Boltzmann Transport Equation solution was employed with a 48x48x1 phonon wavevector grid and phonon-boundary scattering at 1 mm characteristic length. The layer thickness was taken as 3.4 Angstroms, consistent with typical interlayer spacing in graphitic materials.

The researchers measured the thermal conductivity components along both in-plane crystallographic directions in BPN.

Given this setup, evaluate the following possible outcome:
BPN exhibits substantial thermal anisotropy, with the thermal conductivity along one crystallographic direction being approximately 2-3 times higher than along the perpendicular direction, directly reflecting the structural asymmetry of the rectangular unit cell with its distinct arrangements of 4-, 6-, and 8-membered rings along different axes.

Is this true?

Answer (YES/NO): NO